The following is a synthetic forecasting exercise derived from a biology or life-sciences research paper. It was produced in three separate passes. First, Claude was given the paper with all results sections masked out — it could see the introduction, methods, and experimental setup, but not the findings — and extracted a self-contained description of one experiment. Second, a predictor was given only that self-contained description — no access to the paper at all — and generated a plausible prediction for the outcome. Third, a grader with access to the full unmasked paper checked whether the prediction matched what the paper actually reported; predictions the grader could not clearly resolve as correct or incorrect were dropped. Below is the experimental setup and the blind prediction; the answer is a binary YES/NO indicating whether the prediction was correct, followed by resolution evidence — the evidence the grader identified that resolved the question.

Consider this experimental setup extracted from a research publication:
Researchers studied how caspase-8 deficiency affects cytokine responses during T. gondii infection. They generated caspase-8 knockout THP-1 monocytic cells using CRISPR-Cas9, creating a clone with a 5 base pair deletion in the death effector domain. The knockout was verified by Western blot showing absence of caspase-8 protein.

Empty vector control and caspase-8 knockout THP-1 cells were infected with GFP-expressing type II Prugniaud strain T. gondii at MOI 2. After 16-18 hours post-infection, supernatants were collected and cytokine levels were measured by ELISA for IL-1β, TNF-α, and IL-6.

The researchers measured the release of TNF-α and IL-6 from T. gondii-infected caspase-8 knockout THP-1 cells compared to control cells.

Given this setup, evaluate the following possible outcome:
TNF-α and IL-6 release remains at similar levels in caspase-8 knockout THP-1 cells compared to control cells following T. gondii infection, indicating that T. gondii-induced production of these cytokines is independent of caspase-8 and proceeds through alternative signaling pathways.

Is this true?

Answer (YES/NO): YES